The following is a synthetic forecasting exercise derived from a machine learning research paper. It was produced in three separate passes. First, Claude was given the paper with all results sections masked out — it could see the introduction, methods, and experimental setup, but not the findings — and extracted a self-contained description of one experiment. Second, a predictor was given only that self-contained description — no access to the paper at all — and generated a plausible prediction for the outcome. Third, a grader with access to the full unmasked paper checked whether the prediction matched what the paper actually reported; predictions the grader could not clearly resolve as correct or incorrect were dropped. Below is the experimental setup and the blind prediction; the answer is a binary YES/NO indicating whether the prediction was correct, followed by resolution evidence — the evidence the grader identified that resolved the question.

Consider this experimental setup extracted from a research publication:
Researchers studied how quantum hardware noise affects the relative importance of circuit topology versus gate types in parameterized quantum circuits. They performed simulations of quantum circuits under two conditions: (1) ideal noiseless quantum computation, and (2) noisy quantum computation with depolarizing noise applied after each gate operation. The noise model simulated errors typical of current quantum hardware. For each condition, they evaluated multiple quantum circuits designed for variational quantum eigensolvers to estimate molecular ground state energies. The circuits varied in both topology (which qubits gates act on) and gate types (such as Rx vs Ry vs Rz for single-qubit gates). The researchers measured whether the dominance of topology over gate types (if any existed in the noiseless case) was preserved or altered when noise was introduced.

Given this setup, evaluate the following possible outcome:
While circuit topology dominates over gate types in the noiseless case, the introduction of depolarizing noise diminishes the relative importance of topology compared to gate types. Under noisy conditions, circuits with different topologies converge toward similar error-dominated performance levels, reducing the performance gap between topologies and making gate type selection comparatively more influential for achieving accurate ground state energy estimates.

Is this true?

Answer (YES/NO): NO